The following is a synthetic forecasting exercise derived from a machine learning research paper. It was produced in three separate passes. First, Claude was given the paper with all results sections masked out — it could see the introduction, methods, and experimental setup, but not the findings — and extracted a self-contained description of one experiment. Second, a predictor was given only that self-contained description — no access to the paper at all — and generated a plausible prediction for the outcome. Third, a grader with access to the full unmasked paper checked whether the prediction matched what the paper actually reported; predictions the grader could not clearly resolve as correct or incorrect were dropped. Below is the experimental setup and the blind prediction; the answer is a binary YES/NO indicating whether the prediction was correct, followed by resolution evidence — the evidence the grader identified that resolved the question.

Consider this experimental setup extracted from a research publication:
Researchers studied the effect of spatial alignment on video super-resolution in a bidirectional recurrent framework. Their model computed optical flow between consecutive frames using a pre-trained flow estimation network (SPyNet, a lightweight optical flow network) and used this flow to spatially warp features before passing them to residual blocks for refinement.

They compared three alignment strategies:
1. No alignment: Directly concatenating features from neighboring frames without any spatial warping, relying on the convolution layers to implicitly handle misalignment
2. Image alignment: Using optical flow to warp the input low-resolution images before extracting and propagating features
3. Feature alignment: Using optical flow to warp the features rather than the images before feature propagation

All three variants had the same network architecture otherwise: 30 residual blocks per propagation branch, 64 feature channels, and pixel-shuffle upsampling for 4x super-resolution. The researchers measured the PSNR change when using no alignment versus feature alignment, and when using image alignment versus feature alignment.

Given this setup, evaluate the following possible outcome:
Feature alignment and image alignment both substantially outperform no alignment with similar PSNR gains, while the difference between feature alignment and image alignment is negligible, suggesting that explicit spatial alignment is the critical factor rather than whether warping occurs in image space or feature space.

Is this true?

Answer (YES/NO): NO